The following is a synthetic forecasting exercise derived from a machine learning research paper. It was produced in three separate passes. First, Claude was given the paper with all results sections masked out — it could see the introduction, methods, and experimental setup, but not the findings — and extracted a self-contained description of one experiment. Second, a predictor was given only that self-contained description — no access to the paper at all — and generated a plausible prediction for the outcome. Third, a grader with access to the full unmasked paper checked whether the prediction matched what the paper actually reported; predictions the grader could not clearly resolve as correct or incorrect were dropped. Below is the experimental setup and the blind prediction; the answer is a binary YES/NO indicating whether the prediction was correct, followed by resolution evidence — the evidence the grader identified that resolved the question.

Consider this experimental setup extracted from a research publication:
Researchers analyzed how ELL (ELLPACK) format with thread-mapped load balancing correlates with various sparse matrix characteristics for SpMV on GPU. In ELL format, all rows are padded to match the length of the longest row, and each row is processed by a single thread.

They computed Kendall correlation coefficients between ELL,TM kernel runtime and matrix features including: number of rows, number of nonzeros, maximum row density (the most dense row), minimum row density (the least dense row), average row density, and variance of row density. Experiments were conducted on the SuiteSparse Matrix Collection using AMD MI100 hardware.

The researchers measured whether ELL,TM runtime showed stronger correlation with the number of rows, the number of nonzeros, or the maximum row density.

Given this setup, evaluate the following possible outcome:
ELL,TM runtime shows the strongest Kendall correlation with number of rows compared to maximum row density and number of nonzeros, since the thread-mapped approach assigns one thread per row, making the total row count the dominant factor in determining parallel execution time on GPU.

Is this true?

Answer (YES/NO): NO